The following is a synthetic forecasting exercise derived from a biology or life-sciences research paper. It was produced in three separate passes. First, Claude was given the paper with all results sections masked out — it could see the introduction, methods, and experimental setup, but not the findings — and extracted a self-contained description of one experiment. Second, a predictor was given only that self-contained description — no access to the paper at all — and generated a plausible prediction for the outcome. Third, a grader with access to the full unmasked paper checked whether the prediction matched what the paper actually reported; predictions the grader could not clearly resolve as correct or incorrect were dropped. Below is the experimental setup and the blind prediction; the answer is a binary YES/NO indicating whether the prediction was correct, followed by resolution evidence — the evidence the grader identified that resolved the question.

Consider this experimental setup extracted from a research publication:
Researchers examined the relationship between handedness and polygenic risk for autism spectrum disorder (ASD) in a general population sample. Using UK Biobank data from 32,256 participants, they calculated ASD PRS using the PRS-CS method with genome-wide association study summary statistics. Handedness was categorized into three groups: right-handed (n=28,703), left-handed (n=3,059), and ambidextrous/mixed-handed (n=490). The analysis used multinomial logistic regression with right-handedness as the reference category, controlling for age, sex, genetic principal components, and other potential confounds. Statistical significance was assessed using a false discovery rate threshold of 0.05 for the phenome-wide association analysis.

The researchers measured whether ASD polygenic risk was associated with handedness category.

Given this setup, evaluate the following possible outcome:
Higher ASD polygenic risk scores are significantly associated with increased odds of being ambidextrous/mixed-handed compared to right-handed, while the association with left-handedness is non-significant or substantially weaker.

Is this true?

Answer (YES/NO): YES